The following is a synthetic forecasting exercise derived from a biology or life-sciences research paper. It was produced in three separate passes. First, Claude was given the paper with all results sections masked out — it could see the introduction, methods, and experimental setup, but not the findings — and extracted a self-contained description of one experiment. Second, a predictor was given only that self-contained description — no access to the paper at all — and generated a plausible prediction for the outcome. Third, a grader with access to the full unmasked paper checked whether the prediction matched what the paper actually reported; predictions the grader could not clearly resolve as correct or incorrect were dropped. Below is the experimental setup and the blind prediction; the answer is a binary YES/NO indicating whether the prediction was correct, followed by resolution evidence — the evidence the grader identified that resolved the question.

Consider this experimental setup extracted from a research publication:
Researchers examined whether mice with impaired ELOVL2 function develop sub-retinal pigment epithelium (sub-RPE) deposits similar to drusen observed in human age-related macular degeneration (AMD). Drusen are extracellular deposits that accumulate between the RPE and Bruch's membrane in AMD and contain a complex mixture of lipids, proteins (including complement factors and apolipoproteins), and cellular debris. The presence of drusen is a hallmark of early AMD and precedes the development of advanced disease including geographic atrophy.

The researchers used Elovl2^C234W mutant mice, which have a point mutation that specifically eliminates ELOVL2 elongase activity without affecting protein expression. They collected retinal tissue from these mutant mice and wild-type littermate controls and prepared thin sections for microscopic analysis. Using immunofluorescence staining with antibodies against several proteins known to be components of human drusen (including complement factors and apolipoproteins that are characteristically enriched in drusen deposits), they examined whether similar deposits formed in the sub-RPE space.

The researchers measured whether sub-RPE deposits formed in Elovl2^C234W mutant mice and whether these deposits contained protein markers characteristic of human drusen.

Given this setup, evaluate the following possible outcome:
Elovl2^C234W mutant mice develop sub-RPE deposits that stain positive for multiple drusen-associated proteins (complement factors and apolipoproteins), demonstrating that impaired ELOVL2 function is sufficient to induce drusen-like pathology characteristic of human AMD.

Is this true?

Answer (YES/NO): YES